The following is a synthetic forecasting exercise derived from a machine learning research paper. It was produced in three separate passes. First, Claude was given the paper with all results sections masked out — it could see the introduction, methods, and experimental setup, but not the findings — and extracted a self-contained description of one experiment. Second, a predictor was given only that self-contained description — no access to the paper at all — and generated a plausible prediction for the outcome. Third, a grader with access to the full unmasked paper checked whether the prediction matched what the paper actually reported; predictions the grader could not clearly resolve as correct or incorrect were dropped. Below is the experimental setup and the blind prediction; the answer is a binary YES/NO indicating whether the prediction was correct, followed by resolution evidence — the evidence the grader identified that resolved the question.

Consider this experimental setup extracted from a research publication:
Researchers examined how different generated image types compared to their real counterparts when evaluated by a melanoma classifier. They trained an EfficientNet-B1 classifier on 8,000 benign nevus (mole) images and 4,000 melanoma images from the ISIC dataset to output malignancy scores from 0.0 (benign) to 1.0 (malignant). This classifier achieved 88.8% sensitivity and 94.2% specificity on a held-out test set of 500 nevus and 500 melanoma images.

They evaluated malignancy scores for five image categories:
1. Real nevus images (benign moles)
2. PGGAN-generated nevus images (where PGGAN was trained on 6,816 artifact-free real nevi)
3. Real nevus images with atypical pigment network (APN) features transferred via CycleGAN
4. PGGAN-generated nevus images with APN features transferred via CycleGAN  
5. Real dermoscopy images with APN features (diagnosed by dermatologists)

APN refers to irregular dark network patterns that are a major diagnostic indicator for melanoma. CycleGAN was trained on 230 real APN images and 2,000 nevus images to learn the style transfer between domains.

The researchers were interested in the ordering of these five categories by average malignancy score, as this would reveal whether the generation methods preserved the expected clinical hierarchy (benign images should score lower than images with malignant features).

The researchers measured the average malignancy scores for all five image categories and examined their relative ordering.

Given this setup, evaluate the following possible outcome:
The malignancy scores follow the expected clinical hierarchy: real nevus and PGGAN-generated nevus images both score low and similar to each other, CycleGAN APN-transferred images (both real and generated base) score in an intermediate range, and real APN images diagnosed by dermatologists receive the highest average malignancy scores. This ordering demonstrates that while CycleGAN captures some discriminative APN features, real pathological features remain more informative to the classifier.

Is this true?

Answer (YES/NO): NO